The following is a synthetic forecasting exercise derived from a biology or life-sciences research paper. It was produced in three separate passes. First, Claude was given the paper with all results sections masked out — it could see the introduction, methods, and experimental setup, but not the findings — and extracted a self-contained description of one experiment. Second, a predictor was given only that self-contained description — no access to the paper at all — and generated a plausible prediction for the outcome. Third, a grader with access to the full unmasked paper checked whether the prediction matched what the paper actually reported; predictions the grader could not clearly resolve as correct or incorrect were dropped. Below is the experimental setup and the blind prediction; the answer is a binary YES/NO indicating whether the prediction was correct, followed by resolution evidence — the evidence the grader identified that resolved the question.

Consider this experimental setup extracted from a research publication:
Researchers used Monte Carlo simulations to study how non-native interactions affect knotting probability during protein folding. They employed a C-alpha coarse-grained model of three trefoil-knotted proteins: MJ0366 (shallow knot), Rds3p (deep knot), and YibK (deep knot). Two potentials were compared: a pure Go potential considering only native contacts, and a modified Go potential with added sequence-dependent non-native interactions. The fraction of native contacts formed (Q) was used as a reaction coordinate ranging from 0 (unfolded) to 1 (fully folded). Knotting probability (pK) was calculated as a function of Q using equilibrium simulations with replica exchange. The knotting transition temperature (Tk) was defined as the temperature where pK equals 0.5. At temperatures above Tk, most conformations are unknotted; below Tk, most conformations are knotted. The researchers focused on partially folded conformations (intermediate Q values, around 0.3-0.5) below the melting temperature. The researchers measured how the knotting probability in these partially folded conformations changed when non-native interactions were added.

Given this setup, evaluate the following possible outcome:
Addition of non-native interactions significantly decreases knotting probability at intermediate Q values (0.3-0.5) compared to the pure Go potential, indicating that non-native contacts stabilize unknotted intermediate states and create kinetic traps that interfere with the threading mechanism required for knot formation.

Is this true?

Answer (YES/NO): NO